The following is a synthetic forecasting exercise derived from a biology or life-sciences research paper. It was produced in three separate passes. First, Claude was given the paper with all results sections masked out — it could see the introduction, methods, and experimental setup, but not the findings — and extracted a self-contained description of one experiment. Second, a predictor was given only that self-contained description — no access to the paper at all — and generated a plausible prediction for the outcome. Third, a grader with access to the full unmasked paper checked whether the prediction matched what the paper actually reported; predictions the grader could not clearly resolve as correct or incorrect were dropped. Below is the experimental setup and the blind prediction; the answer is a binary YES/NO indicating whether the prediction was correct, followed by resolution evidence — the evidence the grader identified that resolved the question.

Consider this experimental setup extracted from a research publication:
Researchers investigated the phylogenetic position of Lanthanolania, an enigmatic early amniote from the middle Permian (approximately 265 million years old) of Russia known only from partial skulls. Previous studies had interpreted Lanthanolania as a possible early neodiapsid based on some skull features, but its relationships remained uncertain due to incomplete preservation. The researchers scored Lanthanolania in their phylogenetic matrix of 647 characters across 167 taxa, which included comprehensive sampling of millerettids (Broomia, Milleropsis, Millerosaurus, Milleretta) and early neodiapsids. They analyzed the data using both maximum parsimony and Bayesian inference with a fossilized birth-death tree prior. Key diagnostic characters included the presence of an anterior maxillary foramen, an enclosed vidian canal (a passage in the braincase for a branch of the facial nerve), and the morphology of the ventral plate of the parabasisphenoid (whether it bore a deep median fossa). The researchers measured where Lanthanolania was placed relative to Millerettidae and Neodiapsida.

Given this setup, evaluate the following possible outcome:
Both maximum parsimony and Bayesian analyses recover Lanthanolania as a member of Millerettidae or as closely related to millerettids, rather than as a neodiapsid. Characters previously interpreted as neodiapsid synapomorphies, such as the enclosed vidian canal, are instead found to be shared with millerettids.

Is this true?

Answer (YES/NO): YES